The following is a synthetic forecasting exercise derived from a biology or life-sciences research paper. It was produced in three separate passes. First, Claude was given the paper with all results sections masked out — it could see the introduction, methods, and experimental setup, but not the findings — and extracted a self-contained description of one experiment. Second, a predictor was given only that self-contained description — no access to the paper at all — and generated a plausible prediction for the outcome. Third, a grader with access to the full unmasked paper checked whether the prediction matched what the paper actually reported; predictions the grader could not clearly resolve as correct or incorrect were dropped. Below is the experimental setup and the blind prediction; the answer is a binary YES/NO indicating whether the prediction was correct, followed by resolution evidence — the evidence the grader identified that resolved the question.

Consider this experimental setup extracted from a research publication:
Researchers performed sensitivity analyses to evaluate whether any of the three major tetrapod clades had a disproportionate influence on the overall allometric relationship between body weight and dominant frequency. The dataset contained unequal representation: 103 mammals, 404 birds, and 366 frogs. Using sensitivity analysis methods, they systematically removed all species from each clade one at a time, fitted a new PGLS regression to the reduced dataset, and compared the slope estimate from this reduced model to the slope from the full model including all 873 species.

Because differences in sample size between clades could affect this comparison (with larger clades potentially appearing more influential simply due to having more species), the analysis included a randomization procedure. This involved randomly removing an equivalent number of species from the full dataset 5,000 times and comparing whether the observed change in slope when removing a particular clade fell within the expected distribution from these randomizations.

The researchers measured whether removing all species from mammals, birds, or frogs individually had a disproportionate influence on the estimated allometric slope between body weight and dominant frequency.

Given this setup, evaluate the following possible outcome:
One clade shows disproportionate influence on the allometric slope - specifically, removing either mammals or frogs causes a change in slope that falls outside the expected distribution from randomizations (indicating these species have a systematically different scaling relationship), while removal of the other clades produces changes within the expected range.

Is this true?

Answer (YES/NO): NO